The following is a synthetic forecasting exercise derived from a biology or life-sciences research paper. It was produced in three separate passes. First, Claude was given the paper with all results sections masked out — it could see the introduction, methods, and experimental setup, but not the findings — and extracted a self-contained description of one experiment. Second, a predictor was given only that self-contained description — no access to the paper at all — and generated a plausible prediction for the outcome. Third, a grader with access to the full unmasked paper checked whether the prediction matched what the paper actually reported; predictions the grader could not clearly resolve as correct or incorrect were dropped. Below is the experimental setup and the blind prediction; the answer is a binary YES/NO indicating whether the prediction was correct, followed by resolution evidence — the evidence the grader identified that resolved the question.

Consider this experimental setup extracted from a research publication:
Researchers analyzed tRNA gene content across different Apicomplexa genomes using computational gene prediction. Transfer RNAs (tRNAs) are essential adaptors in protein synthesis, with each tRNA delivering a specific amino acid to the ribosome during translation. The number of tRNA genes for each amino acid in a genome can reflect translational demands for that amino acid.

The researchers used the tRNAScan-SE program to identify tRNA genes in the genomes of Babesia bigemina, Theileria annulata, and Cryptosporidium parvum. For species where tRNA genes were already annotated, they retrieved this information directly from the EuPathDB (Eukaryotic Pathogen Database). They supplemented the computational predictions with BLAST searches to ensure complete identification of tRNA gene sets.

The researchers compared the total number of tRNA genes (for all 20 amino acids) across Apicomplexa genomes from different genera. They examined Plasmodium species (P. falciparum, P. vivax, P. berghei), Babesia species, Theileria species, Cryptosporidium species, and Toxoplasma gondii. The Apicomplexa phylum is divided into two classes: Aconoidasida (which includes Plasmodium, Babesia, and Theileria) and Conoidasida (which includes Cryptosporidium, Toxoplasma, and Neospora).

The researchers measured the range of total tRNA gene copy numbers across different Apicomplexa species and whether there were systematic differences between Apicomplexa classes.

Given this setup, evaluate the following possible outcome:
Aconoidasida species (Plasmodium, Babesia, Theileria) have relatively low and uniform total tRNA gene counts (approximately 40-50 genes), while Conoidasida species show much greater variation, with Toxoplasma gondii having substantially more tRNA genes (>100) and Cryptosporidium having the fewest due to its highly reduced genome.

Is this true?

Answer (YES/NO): NO